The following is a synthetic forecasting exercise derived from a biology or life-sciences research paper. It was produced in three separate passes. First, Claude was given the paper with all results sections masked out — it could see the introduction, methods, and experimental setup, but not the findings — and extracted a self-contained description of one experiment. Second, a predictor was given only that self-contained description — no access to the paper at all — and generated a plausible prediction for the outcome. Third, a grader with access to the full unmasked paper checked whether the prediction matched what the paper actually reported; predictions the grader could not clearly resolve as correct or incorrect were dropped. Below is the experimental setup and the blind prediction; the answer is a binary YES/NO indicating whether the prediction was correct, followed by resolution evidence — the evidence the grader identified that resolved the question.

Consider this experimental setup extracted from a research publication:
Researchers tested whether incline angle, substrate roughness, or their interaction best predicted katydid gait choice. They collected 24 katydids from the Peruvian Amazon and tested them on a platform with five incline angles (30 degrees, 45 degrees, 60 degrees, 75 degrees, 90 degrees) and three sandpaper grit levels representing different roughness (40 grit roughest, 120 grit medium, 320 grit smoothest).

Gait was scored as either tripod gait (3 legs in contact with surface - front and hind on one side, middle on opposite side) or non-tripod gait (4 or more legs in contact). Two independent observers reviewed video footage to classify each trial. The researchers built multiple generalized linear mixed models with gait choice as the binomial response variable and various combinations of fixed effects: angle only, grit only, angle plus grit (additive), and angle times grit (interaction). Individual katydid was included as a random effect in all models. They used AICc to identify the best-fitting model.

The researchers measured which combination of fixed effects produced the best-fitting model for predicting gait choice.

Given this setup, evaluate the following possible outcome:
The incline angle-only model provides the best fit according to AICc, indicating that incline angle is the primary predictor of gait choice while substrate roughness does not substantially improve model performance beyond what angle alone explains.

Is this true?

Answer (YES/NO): NO